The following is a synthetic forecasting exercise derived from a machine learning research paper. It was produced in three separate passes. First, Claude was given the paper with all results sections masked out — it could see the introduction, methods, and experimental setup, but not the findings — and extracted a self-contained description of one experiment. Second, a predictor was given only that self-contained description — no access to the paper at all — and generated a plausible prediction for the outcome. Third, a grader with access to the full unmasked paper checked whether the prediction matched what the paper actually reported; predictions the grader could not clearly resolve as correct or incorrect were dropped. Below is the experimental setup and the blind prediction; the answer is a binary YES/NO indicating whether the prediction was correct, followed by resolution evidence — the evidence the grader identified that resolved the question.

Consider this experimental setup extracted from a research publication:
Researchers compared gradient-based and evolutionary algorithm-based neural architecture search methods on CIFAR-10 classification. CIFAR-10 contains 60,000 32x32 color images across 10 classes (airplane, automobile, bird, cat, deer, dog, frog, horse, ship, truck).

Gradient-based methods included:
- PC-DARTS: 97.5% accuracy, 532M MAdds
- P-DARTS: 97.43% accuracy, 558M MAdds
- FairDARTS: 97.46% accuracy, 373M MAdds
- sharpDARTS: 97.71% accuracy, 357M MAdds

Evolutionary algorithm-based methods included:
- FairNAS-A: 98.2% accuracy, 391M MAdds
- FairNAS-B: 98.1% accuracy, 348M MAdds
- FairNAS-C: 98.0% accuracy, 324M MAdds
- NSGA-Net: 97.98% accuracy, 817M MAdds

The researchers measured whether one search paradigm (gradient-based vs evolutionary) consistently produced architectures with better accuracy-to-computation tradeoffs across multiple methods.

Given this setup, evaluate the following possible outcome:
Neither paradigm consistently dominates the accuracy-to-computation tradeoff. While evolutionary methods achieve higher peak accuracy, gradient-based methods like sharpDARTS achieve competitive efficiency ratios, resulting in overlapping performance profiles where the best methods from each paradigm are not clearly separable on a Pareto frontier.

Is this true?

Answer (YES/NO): NO